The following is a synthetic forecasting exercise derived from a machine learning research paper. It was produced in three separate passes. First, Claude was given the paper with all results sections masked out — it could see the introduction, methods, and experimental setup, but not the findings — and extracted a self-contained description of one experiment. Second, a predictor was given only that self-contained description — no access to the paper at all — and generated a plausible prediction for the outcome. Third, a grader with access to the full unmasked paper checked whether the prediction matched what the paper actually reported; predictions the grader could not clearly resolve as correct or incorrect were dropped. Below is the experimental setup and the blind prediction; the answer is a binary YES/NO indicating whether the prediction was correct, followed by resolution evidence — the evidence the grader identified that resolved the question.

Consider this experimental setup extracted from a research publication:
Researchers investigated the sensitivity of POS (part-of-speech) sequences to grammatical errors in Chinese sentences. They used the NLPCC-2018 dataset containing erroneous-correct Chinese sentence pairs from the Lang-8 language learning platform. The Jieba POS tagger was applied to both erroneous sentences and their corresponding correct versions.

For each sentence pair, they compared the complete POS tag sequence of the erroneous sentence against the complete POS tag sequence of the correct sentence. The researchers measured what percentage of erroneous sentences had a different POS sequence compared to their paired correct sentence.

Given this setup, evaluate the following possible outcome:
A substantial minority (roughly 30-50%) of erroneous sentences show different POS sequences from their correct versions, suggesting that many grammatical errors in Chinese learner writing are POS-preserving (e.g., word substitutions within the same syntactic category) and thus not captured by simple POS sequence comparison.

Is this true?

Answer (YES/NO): NO